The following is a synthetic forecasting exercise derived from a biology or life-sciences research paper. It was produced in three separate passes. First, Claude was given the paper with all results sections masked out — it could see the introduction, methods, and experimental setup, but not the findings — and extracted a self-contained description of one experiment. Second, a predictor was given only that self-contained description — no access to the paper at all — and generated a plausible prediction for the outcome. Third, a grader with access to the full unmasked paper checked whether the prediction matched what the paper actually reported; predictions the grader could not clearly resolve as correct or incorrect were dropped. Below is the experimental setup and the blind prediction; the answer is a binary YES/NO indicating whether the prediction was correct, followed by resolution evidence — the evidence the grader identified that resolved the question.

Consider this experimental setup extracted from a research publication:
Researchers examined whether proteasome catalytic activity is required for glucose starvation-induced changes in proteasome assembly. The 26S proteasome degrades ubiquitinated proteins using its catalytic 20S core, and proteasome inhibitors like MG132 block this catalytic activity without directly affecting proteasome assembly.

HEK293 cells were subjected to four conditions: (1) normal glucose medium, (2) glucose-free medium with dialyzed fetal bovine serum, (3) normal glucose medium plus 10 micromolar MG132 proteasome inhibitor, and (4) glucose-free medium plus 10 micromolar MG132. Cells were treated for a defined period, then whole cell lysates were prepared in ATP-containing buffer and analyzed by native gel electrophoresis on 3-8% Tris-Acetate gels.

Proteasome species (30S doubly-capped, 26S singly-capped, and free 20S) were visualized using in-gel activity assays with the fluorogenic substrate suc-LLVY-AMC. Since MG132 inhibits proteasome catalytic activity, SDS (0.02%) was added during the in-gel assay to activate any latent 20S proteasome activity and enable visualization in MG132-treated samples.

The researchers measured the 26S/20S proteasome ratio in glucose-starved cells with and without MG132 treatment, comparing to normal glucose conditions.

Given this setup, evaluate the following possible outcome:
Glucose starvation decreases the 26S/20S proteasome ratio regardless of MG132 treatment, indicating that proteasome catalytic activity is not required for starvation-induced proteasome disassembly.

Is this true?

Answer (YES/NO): NO